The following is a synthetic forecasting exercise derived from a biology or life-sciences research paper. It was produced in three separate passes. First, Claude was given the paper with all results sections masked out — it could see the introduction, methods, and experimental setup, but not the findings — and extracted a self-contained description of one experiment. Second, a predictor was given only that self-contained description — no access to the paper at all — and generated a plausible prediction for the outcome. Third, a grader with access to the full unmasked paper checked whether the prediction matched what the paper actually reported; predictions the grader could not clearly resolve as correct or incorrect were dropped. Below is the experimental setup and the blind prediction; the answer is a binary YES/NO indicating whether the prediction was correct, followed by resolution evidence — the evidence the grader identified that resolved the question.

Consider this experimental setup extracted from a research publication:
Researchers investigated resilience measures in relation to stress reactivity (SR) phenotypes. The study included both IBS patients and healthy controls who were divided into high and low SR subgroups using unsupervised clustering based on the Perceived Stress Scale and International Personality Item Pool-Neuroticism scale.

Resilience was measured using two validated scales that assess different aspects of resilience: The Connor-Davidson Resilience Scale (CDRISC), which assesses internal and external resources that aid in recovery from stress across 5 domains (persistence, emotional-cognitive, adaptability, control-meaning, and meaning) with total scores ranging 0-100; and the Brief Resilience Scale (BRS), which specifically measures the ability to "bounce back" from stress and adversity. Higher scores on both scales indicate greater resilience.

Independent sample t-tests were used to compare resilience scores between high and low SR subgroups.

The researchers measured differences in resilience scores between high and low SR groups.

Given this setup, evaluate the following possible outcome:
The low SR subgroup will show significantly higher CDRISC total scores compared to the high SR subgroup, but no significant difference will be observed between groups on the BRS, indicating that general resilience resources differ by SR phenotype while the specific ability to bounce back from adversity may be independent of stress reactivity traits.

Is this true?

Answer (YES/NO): NO